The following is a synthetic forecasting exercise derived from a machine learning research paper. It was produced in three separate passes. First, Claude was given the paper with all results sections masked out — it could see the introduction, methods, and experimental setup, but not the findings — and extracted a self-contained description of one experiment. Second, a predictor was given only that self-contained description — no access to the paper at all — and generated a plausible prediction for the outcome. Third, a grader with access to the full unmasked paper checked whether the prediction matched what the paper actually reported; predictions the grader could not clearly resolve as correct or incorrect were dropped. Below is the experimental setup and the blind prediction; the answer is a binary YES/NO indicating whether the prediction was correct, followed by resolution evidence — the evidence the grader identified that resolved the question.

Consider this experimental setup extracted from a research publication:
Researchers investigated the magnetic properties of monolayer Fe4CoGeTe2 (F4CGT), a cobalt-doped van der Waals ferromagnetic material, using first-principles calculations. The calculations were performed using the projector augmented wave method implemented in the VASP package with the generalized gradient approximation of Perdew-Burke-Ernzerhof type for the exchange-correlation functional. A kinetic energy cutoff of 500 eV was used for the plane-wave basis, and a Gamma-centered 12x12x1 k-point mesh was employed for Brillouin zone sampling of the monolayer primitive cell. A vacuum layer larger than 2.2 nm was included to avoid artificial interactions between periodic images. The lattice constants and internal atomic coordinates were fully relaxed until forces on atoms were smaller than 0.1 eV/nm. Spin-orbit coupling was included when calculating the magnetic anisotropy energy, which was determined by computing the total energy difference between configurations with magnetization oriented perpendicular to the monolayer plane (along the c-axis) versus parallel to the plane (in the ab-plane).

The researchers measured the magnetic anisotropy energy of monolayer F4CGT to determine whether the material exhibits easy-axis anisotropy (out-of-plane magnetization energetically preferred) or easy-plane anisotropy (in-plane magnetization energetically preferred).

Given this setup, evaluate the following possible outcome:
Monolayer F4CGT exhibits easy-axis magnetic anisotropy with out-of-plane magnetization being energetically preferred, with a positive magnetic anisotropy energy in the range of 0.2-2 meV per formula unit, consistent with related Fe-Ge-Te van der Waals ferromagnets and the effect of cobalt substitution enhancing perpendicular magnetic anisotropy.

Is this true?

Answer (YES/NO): NO